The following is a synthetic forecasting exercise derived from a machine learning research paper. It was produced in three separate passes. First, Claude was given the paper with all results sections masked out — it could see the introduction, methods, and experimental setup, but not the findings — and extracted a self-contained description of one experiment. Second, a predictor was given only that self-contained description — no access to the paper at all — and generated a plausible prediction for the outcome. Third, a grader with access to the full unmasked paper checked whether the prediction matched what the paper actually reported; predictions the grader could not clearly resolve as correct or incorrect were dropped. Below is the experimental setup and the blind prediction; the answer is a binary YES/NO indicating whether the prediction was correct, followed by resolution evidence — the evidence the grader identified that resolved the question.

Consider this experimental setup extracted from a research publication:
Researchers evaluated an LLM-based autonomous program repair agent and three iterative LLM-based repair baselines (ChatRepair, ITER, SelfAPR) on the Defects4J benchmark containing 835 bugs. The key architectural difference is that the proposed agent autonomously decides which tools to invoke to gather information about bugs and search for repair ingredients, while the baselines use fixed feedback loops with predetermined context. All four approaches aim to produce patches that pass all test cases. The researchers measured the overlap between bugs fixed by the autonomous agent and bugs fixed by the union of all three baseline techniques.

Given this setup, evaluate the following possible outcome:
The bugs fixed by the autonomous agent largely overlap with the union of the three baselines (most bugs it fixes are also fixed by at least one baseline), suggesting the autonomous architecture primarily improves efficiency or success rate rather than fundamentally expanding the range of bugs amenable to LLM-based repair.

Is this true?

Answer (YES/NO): NO